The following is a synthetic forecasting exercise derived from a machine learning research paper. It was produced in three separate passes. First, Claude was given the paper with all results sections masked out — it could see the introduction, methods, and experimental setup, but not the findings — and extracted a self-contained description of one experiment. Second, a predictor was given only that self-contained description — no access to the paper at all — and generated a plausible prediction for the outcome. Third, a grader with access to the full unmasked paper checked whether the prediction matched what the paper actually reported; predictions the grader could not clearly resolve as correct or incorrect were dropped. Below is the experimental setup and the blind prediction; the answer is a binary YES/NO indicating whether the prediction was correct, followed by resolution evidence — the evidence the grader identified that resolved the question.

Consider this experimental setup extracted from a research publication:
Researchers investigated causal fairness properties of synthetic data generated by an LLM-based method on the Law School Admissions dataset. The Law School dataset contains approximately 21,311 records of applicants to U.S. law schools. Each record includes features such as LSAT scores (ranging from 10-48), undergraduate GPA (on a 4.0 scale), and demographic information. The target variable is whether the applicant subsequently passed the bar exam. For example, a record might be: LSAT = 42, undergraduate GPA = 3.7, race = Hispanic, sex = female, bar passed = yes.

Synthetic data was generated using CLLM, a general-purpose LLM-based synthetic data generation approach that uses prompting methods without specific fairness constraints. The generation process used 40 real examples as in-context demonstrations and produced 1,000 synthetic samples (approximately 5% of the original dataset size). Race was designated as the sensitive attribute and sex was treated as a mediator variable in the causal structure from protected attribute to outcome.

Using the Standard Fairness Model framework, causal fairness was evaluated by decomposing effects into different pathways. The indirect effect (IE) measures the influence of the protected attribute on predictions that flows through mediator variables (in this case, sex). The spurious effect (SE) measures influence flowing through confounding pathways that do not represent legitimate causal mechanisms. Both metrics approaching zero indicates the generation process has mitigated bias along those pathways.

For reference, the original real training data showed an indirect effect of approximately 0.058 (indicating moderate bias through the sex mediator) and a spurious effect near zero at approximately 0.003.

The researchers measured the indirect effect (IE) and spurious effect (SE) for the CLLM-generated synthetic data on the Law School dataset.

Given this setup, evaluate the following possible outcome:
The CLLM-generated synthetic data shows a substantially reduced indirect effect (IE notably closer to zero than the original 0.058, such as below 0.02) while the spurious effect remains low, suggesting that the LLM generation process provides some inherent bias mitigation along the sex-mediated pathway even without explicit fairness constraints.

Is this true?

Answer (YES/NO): NO